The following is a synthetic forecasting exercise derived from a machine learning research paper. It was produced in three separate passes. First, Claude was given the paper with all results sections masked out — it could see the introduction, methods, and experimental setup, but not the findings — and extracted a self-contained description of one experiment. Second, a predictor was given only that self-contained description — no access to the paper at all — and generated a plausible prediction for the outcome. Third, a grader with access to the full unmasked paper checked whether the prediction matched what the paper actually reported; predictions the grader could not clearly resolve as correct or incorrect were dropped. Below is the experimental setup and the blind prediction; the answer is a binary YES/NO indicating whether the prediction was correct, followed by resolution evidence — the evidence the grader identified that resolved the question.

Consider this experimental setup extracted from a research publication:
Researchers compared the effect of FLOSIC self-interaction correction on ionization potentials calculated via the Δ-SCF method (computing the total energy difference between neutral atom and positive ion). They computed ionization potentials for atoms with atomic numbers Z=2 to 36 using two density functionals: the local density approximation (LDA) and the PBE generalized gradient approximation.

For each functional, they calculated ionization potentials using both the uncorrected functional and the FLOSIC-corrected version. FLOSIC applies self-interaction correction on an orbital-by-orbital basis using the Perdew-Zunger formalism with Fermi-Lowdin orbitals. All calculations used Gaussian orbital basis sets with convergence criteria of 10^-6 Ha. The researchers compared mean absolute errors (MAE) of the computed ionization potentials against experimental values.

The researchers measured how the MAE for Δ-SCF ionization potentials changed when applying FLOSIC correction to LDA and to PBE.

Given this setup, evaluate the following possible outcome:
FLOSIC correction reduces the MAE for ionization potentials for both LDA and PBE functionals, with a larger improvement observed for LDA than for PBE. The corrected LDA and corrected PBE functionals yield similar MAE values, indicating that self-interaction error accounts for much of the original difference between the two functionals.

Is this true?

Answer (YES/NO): NO